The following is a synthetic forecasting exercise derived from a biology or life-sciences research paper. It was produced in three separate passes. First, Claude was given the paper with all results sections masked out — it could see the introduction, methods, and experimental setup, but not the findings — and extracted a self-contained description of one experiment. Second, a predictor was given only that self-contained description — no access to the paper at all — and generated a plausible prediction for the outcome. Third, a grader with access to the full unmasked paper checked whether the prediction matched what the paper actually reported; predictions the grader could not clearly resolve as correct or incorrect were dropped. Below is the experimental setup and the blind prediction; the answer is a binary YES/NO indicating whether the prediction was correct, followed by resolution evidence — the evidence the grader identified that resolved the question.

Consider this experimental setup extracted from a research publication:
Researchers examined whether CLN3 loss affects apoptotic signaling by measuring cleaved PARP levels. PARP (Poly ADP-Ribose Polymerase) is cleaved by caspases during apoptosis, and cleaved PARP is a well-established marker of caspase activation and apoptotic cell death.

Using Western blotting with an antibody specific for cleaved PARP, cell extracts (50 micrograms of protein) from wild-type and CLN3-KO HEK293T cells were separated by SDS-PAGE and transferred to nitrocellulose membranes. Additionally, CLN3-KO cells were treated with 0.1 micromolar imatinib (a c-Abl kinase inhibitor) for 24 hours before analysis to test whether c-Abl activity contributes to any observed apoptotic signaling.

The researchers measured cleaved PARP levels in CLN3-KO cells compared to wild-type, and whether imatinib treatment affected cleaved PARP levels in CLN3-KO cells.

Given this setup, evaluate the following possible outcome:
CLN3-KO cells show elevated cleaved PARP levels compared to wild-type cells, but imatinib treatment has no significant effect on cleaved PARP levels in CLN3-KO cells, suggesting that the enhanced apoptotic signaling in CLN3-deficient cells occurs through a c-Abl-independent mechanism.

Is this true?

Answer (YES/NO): NO